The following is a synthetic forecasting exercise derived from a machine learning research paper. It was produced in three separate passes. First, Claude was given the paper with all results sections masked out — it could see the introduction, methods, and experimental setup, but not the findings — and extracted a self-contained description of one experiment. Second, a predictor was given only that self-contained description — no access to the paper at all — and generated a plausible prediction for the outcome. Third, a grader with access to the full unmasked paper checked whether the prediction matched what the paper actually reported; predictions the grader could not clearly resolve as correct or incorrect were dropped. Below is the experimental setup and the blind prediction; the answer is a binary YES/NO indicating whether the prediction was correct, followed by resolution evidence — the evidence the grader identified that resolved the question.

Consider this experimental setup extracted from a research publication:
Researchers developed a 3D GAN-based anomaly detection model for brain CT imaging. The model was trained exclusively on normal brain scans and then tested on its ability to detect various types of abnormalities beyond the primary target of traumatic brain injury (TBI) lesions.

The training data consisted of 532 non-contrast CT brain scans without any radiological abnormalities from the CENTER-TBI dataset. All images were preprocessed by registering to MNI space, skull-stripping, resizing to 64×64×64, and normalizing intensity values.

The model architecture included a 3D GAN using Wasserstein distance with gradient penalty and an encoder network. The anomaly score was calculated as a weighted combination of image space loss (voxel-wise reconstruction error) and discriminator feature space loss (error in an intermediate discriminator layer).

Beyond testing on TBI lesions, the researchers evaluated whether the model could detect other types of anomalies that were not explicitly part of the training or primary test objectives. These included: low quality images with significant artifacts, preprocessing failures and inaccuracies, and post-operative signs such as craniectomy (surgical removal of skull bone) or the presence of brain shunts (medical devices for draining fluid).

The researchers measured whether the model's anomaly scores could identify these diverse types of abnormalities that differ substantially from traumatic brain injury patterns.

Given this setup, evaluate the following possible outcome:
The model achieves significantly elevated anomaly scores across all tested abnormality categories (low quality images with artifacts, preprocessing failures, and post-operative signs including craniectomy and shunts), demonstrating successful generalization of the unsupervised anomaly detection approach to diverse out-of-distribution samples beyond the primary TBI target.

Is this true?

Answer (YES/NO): YES